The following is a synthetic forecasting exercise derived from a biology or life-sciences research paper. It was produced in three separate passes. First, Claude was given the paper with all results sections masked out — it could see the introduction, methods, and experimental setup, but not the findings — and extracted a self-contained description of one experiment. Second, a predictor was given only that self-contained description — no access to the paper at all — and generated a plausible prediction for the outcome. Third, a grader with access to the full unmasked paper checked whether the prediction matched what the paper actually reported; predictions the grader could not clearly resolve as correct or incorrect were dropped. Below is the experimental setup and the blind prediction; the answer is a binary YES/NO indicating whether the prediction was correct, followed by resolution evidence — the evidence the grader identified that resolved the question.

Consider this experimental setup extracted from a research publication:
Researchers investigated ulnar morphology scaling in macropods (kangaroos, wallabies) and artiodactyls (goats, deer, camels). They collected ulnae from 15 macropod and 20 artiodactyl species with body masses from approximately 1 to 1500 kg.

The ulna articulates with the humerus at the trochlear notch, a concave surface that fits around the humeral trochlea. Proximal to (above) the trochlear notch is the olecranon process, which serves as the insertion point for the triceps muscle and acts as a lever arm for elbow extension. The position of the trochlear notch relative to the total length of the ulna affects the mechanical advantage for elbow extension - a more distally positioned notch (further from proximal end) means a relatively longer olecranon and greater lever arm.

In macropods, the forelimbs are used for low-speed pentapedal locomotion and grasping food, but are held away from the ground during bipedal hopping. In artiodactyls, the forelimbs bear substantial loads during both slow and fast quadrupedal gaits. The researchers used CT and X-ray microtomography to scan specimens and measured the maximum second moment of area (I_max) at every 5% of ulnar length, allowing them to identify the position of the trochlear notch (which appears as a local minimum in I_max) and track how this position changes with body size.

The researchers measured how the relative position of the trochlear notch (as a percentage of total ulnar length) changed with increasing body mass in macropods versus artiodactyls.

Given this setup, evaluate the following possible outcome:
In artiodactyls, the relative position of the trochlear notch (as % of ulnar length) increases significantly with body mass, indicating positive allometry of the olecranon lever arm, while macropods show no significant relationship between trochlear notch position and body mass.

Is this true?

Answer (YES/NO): NO